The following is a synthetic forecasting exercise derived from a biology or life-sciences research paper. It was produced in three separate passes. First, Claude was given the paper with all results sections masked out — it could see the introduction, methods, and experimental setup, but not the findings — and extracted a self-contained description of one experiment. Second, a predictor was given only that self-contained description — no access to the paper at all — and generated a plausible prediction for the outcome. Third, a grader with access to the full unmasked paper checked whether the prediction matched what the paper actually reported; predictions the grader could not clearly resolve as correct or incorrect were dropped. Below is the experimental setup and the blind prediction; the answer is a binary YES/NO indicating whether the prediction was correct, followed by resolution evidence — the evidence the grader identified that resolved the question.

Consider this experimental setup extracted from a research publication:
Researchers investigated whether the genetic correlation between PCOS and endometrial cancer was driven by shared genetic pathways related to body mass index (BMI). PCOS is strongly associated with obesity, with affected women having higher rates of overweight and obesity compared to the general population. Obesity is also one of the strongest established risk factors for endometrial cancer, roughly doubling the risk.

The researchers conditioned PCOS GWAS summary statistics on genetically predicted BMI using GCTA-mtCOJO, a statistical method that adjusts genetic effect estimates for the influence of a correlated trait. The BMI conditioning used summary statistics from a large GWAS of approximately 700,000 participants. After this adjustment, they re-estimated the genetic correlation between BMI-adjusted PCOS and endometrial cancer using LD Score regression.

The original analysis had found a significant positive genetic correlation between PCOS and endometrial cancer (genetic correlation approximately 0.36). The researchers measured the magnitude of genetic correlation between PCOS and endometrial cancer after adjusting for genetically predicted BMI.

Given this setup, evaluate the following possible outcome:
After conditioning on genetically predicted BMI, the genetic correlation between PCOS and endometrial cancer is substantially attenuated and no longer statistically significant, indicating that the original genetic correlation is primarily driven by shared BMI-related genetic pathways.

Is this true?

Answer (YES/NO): YES